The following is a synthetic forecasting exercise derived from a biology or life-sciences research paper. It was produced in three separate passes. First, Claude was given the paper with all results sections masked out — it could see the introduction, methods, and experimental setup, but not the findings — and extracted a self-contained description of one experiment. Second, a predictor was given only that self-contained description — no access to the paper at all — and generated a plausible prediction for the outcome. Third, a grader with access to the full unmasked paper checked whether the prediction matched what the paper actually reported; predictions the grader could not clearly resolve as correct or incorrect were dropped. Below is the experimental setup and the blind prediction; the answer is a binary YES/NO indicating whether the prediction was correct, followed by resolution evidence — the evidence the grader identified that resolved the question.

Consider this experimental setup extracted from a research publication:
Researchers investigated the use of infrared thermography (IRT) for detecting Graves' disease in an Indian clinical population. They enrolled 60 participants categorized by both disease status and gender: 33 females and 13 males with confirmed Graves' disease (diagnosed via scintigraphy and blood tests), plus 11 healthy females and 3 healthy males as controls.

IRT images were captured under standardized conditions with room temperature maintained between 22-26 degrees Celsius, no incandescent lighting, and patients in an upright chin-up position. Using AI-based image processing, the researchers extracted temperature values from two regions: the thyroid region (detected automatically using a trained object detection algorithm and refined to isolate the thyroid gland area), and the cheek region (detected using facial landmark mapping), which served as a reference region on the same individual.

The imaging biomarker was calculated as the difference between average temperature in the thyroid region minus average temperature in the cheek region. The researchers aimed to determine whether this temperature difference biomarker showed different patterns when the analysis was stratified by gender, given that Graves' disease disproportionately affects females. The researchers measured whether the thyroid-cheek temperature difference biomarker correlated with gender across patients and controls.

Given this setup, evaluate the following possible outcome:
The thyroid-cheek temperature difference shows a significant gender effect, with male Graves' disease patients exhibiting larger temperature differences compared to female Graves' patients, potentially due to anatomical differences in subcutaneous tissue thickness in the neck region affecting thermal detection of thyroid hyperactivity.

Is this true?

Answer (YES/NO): NO